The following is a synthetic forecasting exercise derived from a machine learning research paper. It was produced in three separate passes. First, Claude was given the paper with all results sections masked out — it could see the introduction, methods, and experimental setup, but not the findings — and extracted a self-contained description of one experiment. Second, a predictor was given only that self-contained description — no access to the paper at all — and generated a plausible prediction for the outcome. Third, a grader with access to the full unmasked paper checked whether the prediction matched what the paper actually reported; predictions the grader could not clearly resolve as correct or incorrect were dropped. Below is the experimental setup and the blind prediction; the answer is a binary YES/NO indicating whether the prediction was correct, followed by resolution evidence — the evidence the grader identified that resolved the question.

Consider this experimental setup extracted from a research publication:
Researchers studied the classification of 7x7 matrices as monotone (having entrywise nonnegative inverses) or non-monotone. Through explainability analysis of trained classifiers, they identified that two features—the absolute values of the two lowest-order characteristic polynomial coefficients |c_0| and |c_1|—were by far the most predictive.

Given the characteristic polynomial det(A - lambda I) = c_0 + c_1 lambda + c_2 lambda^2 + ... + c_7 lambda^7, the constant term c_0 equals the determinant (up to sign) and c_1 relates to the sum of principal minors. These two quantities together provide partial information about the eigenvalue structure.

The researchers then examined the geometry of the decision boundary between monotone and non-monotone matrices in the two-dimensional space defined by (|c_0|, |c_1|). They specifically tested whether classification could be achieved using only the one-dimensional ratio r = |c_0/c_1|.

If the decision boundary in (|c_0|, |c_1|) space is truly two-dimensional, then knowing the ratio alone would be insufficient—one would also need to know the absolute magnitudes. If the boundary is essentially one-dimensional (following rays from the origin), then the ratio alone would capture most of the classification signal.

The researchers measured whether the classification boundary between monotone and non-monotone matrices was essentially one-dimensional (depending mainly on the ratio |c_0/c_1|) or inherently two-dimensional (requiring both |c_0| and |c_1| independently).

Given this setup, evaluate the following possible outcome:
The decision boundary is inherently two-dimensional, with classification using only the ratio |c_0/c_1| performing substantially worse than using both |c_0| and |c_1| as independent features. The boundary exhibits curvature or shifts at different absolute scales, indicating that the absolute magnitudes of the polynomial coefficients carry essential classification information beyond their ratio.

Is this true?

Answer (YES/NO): NO